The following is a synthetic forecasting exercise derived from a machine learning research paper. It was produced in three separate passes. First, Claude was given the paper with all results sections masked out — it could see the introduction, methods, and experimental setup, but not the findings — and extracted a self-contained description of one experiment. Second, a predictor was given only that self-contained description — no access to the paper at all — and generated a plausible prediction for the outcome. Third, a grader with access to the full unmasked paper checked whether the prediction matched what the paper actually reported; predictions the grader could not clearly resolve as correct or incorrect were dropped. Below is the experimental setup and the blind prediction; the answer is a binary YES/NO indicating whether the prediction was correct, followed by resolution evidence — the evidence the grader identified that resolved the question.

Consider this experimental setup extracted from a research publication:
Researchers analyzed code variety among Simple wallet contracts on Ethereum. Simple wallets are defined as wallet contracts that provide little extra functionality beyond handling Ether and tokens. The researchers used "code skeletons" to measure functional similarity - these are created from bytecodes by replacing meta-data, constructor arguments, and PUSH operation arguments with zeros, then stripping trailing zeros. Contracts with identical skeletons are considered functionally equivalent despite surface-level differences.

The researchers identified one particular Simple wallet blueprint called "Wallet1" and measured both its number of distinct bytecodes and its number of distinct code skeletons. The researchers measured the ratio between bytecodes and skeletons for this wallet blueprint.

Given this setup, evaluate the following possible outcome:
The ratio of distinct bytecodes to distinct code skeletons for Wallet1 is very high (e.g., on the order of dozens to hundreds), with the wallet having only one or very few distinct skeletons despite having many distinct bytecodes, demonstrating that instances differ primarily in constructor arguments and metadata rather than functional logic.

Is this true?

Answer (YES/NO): YES